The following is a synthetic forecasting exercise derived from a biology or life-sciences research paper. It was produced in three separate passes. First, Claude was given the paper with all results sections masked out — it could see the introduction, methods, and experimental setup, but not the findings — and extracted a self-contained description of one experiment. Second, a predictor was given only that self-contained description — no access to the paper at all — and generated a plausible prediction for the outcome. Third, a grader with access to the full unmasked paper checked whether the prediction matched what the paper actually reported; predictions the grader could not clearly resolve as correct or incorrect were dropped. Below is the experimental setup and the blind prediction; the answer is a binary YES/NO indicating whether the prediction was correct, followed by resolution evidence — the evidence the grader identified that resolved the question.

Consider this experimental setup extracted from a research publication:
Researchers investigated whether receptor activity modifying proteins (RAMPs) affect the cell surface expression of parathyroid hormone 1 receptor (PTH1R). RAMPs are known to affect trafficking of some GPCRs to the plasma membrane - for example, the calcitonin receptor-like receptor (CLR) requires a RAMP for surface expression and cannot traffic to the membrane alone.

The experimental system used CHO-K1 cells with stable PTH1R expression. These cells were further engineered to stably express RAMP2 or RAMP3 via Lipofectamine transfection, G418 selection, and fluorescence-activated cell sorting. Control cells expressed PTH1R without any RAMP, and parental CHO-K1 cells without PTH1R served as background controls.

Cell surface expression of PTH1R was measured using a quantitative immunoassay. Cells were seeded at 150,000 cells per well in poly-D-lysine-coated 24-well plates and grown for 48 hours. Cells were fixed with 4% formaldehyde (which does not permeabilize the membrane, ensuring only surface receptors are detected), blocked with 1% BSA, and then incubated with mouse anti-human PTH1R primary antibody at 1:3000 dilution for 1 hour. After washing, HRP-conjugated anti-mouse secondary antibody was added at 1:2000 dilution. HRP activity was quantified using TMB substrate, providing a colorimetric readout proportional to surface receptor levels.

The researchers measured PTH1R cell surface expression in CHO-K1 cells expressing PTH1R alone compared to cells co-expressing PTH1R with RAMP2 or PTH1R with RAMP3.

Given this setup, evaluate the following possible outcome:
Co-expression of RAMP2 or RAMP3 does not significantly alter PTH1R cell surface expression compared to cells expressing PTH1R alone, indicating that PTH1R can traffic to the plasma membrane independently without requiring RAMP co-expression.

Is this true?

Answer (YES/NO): NO